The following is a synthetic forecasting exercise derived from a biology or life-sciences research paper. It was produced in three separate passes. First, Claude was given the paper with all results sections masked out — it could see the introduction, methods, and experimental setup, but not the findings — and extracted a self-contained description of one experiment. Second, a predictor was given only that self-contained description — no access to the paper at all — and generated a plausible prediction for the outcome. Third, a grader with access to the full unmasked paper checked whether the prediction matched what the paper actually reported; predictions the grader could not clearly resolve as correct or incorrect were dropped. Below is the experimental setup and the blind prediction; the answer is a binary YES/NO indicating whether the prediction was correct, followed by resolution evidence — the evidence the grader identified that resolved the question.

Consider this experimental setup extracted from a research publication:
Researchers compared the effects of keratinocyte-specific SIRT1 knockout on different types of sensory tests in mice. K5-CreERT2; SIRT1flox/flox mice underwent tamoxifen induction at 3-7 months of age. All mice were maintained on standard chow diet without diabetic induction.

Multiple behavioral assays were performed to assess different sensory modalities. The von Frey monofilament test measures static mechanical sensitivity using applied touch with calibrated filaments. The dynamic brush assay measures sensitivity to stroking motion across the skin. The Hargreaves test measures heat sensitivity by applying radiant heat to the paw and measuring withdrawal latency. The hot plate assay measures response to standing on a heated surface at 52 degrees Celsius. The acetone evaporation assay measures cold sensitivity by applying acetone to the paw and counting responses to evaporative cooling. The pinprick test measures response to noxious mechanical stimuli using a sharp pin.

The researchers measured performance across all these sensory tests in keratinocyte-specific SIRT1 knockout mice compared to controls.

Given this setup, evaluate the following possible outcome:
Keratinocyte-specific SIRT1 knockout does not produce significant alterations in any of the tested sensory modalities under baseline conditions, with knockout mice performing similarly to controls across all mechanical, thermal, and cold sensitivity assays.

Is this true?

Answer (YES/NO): YES